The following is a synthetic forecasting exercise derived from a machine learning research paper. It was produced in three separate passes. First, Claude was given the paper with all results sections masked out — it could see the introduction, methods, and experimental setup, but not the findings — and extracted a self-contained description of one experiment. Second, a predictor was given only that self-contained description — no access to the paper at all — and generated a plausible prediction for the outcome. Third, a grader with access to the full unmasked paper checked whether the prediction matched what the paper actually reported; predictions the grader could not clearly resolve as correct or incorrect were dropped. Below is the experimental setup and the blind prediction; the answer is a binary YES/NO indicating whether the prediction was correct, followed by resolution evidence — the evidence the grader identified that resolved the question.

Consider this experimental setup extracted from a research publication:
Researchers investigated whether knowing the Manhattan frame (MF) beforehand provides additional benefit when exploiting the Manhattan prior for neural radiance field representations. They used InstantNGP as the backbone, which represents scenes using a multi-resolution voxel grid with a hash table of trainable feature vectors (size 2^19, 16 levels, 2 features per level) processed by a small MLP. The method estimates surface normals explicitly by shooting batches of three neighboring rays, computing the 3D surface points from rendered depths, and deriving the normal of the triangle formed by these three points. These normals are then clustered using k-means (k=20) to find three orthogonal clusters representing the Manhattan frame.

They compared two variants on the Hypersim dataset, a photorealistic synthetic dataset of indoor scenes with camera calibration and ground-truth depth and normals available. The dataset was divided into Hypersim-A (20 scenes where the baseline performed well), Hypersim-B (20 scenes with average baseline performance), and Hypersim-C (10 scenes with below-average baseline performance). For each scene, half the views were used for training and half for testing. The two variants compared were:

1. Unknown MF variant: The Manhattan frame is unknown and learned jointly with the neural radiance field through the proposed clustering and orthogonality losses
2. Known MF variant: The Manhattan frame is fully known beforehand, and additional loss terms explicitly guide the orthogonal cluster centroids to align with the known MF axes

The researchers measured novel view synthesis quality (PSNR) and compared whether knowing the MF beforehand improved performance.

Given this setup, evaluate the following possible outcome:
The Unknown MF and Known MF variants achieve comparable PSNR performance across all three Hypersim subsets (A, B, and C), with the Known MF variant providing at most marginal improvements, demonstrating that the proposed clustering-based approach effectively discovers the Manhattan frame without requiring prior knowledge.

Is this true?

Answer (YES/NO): YES